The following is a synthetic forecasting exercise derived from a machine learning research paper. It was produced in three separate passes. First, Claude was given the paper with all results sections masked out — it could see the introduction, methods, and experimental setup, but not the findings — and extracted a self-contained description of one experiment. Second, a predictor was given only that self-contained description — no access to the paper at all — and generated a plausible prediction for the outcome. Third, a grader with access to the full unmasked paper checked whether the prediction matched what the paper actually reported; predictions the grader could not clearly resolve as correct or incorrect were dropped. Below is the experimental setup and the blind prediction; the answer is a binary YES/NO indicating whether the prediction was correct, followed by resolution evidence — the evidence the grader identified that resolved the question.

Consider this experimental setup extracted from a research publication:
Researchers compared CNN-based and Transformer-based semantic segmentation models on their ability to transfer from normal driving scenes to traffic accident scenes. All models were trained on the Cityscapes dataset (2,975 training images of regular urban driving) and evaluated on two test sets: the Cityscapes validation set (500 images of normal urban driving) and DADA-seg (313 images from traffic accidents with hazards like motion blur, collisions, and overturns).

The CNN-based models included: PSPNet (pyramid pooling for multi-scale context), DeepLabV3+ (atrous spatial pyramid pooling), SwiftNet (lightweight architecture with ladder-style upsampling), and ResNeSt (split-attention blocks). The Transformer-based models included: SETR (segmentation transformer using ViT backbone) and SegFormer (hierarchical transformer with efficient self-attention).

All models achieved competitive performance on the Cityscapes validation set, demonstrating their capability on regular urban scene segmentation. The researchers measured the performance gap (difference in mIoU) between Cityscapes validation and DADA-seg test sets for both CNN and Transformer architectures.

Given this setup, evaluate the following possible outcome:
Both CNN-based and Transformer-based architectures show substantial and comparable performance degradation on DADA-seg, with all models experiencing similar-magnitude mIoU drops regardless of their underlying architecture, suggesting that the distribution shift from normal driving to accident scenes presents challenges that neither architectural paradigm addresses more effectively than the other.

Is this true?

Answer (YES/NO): YES